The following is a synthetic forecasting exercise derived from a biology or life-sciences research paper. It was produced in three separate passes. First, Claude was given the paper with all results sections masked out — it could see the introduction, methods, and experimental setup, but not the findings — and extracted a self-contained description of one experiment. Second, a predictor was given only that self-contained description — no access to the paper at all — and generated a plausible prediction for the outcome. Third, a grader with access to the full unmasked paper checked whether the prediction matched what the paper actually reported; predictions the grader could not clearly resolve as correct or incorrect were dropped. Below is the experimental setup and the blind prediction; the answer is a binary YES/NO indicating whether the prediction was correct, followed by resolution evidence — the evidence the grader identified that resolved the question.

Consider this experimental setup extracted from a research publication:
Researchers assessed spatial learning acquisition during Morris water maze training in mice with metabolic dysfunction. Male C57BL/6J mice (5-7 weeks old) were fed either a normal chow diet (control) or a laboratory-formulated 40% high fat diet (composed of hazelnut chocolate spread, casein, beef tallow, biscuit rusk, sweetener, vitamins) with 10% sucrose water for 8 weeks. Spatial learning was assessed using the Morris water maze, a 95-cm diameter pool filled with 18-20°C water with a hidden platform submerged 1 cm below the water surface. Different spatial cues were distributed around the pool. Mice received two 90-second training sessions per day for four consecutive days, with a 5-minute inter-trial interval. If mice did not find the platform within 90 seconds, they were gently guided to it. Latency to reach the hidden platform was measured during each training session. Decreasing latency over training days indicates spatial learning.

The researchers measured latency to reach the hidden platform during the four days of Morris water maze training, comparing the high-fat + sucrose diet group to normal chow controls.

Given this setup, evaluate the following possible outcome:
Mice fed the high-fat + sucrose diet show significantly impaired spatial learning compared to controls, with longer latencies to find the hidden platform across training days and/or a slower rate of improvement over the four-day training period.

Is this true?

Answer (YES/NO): NO